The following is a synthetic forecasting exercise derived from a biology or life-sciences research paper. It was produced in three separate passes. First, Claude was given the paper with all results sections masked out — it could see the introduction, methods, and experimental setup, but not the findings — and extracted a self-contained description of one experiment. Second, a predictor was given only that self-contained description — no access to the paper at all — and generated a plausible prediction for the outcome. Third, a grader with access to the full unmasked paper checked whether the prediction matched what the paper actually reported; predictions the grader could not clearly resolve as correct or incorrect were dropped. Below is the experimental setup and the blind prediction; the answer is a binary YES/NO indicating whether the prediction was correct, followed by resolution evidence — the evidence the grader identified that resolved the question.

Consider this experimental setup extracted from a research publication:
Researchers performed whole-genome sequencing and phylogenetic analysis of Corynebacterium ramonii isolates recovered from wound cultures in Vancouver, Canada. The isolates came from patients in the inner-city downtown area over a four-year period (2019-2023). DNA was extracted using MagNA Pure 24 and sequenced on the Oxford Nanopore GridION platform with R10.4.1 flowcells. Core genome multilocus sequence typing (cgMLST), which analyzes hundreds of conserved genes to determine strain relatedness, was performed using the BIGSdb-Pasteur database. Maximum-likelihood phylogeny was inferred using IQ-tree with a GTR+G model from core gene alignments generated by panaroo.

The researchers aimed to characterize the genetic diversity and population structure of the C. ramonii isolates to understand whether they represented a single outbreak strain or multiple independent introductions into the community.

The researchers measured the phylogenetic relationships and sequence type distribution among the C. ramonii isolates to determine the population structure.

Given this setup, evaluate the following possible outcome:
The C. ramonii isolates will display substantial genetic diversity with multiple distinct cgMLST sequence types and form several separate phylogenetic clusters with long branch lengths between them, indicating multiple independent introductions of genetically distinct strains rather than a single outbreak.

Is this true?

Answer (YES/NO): NO